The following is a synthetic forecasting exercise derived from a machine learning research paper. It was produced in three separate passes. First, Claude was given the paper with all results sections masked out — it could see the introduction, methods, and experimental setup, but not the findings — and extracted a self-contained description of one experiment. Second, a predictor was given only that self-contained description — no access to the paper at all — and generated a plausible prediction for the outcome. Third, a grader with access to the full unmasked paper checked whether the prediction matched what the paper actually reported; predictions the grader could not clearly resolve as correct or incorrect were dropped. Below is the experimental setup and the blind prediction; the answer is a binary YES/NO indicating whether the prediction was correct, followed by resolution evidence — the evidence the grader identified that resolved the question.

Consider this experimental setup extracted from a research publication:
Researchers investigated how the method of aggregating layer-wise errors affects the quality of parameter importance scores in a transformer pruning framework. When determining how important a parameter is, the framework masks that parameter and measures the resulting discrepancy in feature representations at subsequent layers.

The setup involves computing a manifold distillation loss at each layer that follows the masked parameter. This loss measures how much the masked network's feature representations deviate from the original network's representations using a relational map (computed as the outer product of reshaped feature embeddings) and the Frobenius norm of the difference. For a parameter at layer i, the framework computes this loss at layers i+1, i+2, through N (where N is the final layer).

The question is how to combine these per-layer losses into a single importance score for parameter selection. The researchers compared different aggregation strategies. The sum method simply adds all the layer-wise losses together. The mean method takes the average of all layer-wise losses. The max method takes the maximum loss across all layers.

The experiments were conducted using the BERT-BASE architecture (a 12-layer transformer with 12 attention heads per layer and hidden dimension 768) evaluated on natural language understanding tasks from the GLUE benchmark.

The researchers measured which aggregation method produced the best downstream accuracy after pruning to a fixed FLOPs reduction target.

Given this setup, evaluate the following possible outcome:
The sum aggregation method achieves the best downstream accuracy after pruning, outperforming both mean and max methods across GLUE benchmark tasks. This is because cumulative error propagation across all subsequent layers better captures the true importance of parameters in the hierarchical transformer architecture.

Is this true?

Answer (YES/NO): YES